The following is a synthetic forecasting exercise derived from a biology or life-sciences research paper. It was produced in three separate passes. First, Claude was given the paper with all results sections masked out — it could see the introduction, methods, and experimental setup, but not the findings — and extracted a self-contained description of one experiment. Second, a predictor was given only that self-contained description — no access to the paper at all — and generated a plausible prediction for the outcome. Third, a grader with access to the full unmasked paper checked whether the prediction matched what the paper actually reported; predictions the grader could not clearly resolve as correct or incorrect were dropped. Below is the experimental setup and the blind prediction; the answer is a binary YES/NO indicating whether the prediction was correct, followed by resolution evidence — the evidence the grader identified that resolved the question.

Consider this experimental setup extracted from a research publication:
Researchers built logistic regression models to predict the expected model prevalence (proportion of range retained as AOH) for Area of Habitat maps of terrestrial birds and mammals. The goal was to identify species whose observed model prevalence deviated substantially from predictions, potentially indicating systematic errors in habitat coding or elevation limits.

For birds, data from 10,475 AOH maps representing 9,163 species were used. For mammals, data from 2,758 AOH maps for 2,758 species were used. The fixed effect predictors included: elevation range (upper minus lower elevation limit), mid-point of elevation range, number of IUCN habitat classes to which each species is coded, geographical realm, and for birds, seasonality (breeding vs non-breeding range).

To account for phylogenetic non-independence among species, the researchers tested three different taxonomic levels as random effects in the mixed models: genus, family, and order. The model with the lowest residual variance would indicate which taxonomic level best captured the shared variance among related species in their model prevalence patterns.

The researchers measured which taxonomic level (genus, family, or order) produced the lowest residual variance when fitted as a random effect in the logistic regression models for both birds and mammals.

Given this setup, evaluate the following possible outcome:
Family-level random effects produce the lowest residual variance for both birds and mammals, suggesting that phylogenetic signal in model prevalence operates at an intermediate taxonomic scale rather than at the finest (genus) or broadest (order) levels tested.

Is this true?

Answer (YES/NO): YES